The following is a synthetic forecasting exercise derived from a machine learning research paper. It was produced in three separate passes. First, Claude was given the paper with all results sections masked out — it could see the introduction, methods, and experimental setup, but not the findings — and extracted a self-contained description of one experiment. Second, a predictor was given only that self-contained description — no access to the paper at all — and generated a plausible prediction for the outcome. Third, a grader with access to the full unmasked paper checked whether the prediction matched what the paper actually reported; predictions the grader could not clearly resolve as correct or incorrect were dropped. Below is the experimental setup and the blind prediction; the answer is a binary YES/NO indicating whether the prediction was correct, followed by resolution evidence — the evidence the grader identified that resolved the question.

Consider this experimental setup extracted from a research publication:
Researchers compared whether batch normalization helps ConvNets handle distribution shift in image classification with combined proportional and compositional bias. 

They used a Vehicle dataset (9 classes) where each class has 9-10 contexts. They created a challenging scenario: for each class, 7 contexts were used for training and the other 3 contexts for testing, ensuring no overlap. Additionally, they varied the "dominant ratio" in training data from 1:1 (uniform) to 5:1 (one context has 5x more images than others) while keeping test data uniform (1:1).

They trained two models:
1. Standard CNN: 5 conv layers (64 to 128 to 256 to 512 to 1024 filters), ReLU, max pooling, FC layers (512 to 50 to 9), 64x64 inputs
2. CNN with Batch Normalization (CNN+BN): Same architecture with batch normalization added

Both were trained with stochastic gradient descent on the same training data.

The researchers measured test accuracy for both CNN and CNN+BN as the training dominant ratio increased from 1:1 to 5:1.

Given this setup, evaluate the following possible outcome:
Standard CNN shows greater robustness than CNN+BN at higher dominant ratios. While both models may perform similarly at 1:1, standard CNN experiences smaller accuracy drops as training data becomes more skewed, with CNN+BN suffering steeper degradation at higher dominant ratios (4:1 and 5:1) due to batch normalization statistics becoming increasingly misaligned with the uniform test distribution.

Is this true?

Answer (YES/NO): NO